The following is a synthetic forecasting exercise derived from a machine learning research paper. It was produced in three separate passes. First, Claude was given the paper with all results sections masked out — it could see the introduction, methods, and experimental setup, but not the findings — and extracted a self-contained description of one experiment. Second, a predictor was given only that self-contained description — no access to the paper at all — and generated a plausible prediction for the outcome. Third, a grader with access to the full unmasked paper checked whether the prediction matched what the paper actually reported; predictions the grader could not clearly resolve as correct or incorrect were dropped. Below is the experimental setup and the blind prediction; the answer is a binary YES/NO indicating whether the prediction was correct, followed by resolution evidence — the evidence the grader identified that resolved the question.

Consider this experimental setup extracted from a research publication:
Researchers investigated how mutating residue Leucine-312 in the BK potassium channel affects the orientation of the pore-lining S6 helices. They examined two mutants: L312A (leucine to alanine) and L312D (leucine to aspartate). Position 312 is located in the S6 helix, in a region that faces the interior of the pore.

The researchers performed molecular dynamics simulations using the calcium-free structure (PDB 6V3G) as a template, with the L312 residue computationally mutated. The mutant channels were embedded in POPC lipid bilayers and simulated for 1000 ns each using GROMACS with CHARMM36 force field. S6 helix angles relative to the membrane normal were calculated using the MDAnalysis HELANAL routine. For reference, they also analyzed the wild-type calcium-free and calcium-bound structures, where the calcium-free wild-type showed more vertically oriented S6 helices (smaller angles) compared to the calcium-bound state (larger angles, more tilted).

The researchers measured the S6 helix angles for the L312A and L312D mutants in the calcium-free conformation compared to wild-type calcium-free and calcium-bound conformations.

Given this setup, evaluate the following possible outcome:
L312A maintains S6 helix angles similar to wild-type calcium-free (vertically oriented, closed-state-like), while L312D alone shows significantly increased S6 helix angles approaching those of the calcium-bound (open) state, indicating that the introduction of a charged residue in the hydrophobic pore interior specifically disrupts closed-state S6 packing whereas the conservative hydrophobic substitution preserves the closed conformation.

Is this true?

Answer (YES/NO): NO